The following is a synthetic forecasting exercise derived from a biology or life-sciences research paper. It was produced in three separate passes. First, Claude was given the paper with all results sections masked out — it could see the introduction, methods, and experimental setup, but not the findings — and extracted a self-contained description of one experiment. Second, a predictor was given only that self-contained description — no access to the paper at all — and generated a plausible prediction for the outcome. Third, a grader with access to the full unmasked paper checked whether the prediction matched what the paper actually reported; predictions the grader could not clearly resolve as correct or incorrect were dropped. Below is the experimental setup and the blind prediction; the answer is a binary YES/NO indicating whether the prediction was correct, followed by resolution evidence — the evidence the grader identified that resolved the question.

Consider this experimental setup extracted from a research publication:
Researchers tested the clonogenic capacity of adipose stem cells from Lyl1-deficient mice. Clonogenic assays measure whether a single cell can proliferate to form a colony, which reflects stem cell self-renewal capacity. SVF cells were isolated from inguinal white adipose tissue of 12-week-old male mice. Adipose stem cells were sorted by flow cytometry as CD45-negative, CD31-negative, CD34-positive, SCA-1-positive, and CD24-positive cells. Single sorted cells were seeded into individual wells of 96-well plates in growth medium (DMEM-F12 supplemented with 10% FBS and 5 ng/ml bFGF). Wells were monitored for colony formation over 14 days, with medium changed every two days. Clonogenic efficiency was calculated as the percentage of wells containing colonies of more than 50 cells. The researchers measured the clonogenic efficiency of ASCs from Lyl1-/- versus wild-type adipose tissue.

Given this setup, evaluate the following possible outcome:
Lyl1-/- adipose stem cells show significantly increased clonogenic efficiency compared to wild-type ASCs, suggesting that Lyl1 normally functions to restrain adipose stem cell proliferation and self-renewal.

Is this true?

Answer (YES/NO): NO